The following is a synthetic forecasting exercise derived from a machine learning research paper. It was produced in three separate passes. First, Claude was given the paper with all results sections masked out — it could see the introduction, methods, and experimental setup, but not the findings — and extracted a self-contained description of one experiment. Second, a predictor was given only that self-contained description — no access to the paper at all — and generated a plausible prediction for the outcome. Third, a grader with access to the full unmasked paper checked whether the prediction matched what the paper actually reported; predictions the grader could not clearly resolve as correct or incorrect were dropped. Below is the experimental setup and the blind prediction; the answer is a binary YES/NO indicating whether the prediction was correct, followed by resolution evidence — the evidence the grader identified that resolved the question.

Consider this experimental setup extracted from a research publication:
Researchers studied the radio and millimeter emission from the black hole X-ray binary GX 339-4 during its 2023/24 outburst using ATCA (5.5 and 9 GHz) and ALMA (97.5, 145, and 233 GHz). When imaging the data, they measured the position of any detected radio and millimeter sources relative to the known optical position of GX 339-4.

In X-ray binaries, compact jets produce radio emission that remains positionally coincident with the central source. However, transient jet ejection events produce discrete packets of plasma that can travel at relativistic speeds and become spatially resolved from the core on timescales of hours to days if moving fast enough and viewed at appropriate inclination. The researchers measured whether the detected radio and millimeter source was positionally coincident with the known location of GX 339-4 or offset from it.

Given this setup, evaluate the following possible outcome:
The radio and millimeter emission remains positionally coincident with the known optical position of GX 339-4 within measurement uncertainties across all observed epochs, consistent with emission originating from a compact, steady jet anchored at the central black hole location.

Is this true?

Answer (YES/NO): NO